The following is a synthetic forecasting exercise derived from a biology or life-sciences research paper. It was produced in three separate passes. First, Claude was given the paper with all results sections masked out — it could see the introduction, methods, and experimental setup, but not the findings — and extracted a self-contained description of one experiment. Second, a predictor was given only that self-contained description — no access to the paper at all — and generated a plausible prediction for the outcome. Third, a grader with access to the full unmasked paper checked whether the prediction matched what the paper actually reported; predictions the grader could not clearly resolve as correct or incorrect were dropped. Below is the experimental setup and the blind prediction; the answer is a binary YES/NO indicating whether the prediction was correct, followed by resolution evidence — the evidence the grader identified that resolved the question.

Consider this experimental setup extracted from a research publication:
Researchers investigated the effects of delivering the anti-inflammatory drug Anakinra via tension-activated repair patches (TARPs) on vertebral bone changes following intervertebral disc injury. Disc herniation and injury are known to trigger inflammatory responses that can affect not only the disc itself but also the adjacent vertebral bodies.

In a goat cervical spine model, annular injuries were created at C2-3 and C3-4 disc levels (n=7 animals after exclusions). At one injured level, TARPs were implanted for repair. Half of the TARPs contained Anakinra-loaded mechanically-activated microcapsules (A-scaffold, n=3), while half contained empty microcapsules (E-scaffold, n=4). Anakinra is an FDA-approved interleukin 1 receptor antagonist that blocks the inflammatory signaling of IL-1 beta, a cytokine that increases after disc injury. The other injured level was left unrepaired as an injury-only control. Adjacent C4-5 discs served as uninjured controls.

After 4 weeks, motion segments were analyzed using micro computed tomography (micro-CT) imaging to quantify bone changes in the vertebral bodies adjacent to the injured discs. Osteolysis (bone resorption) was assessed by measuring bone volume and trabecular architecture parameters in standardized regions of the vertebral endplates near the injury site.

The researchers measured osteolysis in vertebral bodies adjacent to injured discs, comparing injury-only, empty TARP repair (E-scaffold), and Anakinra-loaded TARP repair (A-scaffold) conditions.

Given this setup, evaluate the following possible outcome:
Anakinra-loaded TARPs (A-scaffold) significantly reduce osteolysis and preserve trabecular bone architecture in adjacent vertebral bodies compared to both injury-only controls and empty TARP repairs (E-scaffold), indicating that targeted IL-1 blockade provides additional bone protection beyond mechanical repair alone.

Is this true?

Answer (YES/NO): NO